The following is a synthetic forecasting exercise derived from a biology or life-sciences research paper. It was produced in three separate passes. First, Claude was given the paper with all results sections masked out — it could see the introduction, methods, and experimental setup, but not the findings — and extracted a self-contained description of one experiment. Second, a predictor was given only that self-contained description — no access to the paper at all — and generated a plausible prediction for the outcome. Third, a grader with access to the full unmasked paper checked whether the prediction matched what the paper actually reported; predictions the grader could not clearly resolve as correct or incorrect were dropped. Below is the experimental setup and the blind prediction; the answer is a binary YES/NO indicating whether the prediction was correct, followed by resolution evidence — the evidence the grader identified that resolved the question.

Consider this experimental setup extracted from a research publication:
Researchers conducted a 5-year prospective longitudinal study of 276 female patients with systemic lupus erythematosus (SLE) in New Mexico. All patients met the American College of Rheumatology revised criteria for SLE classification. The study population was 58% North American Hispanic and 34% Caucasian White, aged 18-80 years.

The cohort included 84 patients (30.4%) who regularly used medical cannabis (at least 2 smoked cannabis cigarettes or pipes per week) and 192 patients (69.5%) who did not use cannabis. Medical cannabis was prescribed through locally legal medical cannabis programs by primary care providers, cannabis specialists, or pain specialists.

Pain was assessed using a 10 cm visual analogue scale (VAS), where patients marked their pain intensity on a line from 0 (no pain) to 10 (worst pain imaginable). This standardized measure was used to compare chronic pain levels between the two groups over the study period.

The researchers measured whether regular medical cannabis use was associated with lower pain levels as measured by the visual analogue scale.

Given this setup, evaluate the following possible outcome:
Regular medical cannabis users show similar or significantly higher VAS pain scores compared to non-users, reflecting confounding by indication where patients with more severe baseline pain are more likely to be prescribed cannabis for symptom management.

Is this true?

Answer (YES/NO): YES